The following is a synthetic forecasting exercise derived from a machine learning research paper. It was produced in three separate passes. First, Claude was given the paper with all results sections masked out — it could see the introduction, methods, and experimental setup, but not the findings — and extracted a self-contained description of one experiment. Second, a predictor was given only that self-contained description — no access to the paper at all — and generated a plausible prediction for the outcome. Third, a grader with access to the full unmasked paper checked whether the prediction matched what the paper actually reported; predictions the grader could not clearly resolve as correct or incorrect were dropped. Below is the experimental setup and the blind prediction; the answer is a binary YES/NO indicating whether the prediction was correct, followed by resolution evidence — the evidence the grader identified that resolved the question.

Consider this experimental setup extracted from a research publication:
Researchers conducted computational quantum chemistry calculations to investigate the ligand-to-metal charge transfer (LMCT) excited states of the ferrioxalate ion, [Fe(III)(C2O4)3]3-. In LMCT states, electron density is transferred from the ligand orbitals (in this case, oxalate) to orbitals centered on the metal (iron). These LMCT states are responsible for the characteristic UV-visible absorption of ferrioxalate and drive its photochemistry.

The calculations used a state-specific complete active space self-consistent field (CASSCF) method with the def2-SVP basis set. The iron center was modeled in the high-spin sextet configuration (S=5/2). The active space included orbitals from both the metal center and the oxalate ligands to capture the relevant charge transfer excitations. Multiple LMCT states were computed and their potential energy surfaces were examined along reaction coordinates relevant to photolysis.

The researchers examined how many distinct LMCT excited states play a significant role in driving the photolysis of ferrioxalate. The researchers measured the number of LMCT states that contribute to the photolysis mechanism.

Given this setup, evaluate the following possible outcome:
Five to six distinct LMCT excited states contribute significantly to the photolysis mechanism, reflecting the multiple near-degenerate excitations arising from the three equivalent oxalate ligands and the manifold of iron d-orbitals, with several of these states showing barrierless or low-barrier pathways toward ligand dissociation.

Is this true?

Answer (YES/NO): NO